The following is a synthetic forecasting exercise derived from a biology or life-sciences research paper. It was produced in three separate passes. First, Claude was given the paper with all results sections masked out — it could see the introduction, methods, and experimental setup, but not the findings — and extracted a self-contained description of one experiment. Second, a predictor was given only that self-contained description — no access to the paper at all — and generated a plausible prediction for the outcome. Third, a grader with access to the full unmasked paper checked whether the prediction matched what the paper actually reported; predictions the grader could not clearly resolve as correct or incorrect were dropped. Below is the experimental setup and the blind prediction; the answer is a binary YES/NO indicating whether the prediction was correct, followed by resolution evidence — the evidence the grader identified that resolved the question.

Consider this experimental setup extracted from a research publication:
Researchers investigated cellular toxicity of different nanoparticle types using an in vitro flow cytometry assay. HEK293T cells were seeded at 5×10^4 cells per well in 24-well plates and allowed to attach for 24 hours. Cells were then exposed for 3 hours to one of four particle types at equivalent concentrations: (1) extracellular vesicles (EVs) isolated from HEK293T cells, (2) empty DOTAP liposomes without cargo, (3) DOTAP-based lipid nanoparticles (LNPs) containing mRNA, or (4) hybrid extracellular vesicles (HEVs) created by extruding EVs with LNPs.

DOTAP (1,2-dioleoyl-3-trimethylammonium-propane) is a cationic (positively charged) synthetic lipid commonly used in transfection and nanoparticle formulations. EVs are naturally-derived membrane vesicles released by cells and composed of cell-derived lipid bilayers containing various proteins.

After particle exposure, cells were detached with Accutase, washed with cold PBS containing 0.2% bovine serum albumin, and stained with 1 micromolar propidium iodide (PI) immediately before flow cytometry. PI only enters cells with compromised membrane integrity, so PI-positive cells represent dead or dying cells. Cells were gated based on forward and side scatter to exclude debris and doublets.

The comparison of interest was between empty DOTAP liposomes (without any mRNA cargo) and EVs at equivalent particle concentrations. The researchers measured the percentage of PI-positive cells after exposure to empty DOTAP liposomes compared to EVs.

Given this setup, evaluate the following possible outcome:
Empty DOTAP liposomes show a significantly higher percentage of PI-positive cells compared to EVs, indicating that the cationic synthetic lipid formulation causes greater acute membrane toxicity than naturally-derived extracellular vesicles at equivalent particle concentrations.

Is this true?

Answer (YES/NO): YES